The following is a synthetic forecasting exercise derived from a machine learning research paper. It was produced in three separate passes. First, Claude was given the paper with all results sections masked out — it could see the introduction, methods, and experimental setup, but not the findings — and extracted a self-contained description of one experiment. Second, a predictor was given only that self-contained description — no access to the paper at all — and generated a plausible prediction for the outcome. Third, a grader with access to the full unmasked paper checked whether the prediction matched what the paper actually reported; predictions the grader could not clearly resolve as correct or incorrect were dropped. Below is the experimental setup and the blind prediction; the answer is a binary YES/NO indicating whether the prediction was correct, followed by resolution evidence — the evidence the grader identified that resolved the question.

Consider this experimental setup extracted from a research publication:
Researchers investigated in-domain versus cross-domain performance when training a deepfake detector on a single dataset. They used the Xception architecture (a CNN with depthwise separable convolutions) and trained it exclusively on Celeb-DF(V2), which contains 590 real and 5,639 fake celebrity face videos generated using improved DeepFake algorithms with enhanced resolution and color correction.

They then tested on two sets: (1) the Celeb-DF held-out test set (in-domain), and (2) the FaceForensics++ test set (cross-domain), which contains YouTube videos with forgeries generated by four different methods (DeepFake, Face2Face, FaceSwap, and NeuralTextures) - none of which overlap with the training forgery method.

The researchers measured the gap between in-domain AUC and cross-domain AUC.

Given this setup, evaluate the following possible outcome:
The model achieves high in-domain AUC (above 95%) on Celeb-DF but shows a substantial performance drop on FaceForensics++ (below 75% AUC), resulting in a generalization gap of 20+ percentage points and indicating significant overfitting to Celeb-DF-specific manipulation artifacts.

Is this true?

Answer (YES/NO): YES